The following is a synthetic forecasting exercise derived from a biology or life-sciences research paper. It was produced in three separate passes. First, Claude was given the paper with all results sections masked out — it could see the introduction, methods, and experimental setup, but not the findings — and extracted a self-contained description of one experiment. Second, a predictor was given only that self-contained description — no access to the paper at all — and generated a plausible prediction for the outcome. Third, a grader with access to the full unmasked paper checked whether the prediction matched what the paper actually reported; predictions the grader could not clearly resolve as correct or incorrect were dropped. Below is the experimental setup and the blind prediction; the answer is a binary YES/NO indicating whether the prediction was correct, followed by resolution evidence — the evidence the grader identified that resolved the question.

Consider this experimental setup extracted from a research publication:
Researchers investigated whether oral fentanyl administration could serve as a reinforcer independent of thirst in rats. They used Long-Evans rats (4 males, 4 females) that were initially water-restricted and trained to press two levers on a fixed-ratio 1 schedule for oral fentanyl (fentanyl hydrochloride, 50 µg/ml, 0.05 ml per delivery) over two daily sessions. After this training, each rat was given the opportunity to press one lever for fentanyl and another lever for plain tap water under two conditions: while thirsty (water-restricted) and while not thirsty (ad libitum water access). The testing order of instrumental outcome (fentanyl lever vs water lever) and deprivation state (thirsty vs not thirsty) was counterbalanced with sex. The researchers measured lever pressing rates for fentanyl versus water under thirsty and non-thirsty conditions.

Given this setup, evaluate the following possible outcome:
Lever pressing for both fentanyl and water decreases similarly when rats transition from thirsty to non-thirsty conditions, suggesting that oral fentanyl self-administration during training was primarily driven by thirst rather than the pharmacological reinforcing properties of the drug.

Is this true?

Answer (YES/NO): NO